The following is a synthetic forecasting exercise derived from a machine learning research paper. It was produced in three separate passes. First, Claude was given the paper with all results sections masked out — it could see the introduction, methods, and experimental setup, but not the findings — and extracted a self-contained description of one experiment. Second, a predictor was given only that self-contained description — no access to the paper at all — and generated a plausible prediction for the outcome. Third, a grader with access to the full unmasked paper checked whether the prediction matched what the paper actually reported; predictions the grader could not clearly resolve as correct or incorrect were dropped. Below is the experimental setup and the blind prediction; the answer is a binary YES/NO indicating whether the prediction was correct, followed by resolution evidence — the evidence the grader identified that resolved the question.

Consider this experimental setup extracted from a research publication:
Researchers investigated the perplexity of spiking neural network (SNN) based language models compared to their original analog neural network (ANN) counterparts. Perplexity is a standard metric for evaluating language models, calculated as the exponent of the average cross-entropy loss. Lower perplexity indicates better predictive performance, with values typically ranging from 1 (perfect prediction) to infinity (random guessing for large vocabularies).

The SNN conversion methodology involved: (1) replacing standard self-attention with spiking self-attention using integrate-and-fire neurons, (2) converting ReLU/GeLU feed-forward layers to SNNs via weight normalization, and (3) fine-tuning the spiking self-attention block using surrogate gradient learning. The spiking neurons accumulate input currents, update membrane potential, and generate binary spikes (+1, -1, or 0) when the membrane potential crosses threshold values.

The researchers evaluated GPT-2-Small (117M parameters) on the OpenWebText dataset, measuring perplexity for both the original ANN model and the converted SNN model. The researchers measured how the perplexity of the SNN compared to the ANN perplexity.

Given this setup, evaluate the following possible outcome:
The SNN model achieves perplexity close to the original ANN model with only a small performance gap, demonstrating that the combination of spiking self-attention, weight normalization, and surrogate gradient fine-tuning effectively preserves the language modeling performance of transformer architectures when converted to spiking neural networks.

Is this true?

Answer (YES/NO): NO